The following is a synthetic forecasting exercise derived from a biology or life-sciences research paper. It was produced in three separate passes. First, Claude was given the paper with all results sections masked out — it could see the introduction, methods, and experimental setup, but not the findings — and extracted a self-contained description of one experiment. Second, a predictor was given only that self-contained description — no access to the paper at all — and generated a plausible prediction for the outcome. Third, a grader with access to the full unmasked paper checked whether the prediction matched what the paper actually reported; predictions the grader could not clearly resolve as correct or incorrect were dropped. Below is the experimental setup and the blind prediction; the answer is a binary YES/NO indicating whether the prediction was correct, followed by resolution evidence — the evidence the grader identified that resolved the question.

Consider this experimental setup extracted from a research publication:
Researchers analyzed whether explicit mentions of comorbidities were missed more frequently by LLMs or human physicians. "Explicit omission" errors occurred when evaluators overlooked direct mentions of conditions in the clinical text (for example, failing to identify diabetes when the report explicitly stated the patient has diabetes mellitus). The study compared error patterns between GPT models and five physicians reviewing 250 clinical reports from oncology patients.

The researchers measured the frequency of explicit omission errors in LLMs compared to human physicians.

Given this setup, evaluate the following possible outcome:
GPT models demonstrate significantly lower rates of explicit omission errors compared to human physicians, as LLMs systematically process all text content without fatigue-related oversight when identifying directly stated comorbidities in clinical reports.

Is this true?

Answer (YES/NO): YES